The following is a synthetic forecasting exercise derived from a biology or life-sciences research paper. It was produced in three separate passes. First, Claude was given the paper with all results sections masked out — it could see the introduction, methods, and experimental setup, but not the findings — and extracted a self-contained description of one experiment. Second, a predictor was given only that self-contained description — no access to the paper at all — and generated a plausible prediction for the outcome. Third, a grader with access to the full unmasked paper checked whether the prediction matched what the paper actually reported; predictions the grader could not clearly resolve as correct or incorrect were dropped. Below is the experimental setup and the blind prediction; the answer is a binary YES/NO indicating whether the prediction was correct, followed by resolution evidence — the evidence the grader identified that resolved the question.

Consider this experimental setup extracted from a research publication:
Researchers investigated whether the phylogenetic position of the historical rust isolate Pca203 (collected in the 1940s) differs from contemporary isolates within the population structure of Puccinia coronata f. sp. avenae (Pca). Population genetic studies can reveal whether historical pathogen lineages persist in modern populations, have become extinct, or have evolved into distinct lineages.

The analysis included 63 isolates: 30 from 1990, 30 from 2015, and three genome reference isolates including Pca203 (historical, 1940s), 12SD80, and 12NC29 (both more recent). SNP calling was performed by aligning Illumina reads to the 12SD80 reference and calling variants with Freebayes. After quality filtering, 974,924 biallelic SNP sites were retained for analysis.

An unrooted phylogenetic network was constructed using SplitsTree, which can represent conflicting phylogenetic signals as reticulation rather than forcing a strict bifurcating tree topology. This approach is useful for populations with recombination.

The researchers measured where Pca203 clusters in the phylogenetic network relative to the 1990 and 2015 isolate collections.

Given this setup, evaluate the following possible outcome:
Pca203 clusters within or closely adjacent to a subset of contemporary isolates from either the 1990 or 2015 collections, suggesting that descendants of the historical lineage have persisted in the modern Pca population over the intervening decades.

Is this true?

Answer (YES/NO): NO